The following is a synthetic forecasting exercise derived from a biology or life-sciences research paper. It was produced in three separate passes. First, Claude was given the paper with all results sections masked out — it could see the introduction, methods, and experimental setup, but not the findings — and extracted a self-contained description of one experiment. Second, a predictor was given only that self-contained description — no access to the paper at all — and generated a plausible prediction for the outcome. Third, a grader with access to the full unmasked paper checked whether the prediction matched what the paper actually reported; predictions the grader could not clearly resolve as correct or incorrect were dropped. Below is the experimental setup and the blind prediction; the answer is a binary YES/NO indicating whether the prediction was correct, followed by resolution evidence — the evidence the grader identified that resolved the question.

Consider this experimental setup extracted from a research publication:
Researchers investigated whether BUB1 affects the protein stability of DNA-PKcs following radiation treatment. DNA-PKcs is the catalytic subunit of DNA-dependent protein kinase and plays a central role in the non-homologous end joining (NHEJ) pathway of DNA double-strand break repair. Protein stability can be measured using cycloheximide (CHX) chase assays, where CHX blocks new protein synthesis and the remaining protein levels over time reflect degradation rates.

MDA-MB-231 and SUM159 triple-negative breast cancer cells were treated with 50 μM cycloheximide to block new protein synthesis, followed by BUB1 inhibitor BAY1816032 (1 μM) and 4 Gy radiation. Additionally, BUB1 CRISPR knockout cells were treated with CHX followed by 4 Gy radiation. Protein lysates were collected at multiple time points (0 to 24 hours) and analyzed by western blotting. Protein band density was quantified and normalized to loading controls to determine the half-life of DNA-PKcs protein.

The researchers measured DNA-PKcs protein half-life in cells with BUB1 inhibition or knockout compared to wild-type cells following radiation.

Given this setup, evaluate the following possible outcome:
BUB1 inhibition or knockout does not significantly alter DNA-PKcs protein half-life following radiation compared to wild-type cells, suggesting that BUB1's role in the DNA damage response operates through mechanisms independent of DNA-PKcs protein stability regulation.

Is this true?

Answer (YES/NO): NO